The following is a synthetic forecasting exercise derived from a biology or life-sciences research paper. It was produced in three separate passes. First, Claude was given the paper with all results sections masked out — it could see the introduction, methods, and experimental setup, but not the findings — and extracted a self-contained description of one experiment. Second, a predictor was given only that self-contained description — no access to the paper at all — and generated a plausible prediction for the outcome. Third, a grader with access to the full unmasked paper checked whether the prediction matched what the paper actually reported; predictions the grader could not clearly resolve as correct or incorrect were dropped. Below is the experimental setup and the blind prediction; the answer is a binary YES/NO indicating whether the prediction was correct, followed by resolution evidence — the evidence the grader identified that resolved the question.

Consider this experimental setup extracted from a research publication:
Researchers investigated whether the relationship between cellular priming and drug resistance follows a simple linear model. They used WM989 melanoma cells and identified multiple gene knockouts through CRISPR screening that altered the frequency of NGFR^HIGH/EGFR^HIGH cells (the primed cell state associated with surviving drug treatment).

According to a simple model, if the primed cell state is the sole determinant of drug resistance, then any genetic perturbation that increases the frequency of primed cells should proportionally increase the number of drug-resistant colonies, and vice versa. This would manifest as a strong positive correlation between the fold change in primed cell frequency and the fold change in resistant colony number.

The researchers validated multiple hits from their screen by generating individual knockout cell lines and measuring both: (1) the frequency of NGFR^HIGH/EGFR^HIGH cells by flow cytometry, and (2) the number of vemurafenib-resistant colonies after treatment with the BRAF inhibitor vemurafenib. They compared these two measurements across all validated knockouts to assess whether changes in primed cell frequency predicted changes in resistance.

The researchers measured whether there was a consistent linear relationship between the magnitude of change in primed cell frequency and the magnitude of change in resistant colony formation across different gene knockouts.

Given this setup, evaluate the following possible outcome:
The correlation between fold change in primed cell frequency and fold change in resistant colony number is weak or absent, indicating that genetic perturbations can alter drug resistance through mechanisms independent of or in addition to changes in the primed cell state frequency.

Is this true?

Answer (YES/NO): NO